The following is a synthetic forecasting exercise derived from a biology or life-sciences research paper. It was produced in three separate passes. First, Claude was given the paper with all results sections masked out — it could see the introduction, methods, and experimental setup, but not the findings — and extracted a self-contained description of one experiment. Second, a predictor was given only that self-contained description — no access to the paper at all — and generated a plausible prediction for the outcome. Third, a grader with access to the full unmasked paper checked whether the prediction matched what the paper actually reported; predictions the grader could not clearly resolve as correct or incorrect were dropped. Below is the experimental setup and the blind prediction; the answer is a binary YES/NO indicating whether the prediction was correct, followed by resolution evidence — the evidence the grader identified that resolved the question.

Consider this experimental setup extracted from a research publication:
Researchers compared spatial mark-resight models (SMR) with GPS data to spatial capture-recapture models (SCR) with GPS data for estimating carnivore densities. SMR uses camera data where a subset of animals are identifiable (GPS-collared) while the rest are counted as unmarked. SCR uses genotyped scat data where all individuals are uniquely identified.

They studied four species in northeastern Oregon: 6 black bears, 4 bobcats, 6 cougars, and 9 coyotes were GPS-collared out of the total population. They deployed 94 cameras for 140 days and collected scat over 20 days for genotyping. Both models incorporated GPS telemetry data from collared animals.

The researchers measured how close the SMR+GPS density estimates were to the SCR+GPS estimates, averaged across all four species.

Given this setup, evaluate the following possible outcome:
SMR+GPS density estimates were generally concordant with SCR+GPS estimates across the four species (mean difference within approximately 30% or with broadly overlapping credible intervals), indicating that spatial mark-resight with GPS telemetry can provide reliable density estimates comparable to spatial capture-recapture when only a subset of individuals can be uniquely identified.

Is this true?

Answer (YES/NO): YES